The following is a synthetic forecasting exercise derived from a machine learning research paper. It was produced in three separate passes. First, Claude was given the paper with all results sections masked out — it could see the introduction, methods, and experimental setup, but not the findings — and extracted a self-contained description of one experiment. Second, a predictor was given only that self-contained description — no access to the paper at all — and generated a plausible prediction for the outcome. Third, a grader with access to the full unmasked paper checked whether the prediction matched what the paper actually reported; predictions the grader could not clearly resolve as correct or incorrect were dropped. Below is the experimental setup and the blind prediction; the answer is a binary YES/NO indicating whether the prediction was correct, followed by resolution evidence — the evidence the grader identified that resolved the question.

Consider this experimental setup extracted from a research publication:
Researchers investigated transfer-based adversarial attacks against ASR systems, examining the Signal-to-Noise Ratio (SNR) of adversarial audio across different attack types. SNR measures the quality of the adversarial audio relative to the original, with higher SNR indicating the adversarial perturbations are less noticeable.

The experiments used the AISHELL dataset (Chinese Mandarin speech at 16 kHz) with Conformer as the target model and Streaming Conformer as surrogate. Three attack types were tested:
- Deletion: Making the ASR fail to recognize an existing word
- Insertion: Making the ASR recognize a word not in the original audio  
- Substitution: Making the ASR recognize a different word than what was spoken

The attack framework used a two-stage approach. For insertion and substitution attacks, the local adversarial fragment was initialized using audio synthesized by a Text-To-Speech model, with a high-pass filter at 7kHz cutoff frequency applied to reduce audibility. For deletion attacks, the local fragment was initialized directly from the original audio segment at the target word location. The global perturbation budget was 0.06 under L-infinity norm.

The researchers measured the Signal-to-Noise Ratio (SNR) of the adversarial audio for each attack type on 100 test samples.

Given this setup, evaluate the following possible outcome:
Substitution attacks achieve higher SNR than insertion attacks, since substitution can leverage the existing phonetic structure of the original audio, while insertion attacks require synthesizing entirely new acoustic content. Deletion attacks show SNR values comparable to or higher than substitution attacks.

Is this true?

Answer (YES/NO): NO